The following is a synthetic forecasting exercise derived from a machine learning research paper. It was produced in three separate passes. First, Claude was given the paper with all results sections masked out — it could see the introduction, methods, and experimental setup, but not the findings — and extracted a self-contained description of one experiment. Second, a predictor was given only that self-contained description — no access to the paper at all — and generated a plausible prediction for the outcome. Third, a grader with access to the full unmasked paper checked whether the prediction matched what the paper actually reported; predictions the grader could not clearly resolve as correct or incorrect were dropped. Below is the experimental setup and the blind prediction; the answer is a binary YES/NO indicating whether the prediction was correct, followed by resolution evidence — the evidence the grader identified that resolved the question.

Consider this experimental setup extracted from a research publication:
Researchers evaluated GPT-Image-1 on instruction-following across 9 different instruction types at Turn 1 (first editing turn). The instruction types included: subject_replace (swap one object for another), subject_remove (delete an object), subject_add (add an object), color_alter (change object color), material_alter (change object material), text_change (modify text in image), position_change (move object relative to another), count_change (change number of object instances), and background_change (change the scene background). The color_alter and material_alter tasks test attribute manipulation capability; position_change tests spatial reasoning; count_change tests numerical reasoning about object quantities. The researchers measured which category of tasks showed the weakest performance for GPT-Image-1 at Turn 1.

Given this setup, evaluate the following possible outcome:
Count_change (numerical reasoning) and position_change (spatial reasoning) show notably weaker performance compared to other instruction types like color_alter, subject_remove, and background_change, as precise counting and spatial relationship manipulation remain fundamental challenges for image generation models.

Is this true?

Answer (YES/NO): YES